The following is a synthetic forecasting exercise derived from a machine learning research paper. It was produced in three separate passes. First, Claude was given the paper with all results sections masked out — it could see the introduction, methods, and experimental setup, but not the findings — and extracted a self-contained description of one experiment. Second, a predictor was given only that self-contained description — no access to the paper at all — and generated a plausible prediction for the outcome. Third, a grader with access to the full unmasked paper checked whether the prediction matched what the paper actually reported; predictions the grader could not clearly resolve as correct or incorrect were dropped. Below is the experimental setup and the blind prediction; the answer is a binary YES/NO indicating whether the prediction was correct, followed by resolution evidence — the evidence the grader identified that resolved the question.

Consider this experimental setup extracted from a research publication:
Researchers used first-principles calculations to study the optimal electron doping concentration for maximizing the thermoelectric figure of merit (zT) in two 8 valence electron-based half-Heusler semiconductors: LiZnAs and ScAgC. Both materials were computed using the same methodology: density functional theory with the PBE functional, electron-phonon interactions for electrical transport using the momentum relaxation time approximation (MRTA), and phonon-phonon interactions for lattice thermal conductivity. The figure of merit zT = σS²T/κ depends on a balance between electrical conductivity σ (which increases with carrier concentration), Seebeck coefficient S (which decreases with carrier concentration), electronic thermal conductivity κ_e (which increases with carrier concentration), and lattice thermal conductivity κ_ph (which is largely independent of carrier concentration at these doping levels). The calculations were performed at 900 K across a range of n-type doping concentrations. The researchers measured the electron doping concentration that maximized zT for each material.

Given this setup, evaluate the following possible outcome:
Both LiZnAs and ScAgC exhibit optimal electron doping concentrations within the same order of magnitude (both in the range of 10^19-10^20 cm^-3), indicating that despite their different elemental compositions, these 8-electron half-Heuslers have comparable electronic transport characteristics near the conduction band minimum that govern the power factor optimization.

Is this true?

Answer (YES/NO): NO